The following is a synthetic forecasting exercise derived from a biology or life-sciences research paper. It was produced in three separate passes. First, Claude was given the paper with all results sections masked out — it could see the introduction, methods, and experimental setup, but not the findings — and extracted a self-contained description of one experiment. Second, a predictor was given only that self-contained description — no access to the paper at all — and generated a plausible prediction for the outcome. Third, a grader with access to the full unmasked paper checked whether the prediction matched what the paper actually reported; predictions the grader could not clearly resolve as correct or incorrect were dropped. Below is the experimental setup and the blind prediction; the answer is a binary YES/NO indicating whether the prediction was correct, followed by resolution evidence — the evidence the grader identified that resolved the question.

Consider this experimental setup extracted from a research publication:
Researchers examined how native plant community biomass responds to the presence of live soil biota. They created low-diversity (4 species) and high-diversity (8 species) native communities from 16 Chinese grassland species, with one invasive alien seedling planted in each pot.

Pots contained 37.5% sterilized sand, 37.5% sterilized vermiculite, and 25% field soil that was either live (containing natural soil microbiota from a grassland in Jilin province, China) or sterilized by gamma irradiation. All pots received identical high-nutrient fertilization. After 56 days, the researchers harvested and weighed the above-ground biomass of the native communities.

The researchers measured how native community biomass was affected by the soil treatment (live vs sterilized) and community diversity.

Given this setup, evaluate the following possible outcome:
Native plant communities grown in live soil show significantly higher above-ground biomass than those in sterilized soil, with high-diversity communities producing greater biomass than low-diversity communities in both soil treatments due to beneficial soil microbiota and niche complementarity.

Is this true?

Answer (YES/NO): NO